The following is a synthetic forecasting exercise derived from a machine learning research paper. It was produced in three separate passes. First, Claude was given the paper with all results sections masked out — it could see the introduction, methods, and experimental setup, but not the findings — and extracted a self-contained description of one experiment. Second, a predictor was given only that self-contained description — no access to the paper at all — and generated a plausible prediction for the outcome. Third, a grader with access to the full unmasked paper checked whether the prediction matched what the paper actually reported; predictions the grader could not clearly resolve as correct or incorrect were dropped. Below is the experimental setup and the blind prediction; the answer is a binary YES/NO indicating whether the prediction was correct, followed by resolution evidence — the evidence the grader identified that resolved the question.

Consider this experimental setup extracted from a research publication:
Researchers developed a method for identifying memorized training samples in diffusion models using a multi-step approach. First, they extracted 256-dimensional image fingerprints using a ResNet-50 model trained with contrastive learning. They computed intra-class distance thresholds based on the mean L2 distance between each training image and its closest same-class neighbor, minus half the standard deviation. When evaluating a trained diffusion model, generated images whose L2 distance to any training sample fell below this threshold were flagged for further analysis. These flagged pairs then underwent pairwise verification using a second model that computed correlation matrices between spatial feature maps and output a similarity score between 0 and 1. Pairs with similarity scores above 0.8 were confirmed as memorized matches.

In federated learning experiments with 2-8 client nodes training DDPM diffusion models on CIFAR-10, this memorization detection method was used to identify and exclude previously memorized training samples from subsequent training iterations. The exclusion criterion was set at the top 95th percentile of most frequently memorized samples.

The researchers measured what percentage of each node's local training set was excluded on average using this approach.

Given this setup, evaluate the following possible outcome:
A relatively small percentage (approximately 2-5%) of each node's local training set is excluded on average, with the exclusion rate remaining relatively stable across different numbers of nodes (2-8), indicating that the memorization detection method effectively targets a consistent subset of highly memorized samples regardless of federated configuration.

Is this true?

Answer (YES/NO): NO